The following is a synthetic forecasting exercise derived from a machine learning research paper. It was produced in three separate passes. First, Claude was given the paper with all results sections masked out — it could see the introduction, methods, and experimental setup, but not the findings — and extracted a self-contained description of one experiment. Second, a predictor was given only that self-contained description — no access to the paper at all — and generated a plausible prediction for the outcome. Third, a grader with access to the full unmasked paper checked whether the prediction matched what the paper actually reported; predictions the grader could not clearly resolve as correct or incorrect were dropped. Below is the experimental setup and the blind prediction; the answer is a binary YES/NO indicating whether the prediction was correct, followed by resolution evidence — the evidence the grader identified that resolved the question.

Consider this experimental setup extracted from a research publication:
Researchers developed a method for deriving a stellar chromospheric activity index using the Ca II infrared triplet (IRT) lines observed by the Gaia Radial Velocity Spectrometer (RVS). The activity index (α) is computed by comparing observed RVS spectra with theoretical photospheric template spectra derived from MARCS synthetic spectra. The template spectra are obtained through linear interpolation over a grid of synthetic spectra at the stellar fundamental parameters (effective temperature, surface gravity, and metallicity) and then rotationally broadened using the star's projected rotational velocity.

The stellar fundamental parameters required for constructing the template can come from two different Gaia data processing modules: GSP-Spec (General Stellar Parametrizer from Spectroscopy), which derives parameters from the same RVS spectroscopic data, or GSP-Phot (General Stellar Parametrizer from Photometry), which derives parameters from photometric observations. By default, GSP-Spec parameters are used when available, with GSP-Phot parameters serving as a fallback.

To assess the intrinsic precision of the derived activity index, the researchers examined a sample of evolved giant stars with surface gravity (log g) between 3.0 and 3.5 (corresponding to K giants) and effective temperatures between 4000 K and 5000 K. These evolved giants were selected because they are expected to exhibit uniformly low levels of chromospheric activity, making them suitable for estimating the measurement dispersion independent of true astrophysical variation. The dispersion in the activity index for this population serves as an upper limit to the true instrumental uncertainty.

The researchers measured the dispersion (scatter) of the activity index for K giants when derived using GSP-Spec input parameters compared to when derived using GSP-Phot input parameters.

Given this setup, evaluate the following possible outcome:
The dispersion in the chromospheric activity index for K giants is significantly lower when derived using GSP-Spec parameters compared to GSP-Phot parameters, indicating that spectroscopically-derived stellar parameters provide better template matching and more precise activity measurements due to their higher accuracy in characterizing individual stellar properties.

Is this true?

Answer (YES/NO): NO